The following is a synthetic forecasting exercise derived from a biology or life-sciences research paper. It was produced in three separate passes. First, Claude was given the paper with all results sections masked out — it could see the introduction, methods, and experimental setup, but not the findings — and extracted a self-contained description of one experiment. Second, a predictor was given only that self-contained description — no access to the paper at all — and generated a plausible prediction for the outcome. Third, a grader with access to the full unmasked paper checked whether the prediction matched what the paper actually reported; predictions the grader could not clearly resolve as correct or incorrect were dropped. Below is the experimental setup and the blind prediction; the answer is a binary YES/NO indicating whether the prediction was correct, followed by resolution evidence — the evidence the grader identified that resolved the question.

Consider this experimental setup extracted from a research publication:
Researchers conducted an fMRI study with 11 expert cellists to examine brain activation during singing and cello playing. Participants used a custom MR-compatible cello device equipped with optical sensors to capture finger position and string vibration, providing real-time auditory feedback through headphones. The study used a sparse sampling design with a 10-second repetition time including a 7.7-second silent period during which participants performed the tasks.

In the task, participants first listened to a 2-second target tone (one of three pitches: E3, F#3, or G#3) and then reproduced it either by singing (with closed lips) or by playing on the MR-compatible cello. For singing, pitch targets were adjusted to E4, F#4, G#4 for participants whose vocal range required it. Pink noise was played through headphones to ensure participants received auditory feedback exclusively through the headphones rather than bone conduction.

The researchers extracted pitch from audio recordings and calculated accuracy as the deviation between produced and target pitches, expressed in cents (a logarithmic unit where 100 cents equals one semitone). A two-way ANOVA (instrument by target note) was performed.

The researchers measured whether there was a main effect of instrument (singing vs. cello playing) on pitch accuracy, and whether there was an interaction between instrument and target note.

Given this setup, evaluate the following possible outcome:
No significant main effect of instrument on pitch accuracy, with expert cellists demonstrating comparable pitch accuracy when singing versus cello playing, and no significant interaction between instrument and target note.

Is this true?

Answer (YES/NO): NO